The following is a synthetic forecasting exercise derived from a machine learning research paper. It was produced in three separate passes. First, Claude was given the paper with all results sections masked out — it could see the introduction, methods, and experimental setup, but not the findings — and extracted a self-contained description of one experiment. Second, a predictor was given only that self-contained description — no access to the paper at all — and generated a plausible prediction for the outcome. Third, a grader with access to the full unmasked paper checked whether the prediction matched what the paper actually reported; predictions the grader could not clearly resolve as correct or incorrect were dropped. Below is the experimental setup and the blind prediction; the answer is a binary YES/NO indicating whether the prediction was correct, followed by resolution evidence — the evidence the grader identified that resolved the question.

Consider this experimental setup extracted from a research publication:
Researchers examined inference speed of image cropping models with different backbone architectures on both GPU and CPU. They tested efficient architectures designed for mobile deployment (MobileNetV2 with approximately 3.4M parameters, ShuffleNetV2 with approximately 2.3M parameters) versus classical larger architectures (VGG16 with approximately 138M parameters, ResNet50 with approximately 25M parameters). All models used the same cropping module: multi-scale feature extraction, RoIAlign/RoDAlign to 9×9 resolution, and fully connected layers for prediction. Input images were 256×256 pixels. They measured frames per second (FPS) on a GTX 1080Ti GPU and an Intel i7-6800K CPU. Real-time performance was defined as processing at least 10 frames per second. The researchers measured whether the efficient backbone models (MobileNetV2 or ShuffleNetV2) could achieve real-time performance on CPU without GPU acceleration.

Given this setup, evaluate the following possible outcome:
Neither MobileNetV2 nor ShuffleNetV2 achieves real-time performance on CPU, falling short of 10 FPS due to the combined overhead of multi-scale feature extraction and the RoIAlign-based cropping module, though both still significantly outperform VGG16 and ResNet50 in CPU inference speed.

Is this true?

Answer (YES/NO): NO